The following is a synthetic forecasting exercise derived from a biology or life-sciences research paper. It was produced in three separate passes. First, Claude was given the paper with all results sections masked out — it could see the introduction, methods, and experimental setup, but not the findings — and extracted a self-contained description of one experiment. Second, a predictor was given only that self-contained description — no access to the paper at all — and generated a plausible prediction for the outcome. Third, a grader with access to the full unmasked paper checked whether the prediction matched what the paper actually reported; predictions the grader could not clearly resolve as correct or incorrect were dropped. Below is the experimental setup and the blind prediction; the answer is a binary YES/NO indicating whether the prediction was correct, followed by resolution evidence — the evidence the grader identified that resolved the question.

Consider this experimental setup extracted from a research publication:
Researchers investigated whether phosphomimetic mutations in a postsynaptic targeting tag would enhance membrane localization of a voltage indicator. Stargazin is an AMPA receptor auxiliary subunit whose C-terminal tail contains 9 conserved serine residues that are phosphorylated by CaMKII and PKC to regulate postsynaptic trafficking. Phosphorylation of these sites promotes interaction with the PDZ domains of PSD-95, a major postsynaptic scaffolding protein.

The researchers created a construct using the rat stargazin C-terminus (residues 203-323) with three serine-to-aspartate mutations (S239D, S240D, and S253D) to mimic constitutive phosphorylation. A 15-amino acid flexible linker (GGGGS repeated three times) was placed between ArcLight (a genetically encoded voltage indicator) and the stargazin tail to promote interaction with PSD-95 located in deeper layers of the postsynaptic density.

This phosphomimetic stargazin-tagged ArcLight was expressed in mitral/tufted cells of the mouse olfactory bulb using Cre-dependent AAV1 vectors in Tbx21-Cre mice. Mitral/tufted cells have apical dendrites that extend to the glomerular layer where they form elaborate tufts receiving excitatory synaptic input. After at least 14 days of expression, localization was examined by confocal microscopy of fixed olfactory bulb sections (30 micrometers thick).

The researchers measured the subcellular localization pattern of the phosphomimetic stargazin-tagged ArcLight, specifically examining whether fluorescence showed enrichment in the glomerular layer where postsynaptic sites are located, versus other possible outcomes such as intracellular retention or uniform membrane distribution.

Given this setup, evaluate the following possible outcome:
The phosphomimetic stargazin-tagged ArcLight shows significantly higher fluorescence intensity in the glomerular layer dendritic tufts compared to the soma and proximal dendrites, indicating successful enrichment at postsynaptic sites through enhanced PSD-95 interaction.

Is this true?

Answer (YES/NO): NO